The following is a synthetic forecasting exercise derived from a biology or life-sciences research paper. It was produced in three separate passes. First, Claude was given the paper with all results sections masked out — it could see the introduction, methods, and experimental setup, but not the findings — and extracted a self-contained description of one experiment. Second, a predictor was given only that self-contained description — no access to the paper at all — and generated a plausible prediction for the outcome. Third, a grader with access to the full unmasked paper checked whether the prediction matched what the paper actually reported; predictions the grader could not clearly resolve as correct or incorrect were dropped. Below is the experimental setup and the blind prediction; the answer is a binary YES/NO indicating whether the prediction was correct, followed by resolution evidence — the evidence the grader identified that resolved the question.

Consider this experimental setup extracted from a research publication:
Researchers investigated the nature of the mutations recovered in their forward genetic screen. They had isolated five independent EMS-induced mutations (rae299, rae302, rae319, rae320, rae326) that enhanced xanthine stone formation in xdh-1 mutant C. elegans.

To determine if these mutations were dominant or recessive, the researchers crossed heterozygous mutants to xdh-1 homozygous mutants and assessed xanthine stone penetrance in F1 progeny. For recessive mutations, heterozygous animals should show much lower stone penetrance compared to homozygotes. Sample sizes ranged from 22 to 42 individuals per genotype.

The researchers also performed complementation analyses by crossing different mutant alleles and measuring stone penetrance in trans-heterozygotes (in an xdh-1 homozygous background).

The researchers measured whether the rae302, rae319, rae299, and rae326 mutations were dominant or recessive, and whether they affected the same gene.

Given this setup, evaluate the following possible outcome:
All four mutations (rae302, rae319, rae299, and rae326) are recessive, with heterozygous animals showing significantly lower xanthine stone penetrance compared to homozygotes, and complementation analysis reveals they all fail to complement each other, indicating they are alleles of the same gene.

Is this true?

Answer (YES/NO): YES